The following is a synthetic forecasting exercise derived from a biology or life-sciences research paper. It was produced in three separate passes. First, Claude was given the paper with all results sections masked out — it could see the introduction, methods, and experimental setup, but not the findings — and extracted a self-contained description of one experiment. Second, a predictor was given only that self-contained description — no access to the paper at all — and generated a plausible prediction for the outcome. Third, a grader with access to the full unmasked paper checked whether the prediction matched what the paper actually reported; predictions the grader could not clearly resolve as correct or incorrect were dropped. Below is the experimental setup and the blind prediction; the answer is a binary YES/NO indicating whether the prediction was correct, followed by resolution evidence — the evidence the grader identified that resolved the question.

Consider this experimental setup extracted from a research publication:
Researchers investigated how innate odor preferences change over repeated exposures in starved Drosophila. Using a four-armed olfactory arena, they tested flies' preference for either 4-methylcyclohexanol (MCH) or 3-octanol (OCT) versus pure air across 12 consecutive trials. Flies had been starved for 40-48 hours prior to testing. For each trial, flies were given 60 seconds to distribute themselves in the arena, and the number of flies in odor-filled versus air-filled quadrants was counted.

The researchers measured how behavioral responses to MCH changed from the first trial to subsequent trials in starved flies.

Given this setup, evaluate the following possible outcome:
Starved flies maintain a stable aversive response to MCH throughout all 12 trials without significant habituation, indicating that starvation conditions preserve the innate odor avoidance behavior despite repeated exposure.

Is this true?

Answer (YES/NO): NO